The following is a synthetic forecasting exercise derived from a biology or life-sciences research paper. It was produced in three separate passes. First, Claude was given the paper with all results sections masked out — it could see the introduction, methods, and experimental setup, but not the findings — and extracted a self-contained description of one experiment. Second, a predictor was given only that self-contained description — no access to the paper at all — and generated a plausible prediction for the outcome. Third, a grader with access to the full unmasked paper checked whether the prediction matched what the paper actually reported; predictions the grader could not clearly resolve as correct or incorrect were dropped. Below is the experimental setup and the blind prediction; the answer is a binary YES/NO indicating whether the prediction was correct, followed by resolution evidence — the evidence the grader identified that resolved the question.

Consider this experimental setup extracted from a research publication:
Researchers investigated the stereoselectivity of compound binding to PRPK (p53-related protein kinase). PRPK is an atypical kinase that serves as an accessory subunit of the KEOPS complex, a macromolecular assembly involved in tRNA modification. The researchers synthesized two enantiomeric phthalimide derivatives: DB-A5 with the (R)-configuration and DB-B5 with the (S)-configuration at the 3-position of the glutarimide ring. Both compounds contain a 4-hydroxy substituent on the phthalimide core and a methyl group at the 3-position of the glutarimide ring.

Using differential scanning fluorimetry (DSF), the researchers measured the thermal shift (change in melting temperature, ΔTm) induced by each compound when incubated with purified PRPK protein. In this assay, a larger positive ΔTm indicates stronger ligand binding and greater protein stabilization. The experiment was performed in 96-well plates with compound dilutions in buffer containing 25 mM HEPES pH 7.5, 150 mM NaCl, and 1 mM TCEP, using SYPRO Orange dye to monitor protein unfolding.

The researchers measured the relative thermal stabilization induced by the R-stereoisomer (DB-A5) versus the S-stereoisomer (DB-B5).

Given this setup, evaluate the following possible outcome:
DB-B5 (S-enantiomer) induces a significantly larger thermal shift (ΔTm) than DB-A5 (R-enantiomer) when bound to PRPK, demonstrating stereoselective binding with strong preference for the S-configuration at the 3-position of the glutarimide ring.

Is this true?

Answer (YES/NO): NO